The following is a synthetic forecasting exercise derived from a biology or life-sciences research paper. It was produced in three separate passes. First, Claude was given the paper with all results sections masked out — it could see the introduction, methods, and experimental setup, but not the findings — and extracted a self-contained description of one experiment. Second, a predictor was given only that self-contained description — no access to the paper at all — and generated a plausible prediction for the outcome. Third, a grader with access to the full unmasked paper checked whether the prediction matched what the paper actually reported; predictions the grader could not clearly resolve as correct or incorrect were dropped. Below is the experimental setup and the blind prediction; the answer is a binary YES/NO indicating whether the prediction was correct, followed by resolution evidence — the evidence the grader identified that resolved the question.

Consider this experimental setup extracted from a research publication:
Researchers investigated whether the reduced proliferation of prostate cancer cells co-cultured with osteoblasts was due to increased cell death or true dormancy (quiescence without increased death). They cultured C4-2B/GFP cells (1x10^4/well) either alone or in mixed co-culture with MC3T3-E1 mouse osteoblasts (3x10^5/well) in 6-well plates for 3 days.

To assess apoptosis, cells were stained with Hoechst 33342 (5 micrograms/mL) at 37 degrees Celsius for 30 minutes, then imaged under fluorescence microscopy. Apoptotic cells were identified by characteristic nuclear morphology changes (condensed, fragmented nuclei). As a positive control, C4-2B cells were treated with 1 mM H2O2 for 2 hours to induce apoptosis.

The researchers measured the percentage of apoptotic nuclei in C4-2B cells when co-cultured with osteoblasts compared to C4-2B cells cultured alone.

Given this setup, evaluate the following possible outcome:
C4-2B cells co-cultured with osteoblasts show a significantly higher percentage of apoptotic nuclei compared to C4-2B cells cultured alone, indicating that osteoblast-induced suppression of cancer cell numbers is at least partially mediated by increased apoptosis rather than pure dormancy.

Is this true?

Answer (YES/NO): NO